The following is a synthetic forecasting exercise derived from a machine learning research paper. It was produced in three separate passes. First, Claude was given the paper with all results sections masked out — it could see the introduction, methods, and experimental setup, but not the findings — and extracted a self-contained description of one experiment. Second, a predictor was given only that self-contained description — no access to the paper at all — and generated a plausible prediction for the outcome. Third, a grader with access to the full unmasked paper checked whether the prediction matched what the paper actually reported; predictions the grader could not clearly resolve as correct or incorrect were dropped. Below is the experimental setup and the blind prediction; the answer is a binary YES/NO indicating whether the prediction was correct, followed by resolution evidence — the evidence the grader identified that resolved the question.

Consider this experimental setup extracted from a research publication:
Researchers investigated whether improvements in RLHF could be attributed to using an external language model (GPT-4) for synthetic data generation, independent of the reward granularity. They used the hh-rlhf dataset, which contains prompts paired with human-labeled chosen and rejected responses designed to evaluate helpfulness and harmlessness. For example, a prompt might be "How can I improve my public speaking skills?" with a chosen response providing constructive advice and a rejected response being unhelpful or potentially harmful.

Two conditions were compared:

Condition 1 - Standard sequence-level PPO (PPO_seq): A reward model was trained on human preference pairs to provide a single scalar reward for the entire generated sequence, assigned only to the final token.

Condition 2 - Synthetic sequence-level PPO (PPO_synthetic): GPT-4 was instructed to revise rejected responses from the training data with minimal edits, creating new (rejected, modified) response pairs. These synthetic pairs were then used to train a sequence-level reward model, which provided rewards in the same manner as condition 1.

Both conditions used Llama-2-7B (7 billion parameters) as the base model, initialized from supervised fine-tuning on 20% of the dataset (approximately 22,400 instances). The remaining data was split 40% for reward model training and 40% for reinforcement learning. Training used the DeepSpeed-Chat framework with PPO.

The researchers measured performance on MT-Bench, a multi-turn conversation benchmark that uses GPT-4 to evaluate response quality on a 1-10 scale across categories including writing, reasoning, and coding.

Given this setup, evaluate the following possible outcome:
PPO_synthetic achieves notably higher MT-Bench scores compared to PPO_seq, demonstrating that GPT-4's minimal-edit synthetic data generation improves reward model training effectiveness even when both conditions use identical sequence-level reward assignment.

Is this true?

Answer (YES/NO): NO